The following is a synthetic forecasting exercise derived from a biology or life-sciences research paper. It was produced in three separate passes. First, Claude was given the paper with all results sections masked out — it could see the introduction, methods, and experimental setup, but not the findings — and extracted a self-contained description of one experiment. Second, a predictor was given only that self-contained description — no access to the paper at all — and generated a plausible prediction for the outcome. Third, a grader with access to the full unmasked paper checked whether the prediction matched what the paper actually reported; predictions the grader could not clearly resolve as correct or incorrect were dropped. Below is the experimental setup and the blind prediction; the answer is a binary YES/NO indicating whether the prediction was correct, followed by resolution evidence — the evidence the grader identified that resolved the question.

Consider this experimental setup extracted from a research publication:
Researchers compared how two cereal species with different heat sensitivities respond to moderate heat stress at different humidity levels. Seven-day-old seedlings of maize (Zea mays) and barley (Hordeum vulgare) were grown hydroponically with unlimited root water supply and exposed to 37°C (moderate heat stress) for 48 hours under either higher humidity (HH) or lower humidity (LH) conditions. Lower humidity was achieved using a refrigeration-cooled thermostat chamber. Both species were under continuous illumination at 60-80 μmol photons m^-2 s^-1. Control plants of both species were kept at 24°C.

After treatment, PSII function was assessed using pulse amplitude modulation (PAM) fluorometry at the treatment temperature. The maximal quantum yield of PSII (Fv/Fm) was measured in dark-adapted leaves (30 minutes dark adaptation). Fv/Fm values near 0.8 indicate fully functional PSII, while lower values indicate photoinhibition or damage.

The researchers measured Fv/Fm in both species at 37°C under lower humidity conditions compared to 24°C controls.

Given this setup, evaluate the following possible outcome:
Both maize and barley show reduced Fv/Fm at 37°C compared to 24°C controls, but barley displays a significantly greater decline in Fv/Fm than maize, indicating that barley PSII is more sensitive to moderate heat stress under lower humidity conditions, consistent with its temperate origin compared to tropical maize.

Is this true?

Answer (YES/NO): YES